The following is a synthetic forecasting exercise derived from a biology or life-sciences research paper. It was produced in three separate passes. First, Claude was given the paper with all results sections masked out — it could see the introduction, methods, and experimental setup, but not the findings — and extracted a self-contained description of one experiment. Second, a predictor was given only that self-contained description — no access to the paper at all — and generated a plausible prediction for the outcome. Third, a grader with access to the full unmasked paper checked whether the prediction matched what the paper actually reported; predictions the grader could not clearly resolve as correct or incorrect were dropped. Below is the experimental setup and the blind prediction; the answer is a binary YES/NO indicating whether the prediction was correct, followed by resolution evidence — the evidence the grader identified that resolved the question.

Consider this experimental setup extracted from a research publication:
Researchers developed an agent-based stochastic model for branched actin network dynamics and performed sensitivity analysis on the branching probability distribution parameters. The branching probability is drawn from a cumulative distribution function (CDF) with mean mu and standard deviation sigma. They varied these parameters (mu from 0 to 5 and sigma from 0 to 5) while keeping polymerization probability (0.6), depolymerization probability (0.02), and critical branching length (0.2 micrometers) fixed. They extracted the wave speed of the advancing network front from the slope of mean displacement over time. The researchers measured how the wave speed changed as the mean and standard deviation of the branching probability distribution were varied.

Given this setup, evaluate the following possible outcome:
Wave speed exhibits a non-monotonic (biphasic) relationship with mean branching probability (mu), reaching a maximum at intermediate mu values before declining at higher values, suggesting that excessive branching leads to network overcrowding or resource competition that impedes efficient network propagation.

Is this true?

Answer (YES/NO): NO